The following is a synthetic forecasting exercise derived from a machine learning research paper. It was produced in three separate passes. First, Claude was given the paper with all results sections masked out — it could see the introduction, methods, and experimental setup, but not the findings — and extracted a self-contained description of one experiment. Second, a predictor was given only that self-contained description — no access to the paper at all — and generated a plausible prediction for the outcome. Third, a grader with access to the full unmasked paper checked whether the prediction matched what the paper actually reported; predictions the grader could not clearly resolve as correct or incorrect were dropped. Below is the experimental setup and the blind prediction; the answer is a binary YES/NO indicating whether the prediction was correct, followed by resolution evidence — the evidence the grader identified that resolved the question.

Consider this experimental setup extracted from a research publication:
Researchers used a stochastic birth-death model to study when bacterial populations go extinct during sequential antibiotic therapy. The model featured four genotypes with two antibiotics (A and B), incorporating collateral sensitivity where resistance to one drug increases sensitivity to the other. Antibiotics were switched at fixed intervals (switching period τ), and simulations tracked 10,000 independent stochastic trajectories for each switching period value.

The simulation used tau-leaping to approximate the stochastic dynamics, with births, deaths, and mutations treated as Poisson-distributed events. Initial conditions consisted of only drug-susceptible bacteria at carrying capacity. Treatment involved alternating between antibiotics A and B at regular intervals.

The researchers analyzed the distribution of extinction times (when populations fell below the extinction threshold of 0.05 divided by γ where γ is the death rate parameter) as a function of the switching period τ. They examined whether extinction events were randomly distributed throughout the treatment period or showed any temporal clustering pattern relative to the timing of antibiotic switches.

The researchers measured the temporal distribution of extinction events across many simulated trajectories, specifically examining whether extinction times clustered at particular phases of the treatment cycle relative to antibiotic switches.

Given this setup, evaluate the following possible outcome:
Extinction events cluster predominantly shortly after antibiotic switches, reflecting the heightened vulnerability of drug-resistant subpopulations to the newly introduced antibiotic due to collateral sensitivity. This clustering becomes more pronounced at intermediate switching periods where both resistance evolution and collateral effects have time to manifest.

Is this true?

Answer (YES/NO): YES